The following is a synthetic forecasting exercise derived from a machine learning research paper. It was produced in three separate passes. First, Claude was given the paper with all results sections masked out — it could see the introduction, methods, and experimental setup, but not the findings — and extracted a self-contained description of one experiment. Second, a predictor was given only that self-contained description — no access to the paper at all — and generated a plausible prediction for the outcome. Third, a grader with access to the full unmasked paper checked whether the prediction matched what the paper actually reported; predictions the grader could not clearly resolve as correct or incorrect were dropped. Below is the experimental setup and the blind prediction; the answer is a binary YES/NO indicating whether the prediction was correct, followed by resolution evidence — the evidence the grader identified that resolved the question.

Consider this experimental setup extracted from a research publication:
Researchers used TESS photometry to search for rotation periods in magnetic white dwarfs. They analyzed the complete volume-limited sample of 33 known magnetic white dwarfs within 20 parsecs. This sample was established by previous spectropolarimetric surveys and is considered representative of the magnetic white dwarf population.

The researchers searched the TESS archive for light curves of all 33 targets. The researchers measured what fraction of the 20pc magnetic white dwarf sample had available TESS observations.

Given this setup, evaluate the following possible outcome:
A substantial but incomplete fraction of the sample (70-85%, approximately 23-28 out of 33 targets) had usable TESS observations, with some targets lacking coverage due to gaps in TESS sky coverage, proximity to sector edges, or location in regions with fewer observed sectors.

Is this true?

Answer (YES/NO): YES